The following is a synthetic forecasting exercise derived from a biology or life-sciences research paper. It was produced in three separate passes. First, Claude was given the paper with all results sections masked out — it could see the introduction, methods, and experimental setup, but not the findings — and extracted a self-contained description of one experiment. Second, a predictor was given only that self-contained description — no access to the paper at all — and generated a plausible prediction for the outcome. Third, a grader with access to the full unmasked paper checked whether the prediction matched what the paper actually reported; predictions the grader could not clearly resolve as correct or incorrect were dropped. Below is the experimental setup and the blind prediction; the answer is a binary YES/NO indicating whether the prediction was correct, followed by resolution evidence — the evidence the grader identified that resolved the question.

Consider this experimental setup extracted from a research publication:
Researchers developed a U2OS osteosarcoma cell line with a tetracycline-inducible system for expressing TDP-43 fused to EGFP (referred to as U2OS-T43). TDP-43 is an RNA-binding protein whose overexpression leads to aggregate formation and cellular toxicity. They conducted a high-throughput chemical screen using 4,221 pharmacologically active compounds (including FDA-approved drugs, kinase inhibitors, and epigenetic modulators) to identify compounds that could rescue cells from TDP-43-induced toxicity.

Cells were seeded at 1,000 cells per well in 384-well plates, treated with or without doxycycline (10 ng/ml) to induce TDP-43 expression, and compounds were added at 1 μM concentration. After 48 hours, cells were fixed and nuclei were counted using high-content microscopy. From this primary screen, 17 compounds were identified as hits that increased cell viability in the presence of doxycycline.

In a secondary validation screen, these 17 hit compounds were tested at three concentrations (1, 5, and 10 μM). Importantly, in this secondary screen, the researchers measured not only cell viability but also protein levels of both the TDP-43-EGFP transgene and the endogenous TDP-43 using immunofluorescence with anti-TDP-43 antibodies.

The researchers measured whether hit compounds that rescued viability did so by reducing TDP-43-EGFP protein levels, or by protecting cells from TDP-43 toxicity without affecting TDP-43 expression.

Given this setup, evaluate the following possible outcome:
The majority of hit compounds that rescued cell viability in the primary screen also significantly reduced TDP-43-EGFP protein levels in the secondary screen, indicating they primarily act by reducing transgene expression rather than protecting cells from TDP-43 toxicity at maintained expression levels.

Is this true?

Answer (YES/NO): YES